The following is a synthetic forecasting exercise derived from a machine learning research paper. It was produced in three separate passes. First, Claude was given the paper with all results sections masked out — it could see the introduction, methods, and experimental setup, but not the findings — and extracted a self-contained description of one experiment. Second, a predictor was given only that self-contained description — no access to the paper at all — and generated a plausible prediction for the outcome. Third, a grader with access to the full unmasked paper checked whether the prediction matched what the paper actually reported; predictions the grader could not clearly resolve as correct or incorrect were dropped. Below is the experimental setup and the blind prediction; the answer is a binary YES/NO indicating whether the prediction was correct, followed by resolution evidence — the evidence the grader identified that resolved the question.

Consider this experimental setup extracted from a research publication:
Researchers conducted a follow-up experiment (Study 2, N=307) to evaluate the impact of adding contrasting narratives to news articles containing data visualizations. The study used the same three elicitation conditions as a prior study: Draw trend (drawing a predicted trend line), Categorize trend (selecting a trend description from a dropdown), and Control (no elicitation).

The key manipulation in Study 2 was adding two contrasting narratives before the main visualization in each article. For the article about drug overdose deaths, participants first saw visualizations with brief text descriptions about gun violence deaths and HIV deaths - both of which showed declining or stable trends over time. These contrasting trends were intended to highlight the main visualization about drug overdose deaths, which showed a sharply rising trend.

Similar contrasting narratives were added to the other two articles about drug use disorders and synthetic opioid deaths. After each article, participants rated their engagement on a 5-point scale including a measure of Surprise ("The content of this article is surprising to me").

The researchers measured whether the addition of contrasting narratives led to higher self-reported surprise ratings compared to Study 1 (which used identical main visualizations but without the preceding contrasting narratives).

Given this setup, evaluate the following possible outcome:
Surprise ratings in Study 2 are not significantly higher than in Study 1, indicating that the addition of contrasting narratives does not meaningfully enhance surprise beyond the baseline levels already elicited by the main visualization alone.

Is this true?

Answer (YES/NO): NO